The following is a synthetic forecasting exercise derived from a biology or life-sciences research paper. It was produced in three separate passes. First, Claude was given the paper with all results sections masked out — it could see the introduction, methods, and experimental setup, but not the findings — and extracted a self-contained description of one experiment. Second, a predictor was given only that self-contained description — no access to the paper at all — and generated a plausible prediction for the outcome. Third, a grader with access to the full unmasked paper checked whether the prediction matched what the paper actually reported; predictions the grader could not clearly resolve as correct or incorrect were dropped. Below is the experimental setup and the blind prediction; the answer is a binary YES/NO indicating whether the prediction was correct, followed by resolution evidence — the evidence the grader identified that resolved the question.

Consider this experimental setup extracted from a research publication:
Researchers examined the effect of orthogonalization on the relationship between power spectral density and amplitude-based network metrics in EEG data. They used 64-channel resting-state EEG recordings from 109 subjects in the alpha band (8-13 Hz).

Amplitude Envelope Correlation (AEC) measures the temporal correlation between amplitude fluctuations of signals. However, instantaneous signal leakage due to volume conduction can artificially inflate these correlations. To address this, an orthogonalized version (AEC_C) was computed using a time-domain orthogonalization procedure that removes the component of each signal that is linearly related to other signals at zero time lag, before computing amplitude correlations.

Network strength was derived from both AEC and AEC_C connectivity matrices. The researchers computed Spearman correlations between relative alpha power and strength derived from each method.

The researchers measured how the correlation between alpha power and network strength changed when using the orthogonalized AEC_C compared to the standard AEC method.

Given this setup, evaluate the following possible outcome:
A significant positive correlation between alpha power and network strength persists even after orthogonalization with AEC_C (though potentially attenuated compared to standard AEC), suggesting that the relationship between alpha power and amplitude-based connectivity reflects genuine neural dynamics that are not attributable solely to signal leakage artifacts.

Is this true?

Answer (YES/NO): YES